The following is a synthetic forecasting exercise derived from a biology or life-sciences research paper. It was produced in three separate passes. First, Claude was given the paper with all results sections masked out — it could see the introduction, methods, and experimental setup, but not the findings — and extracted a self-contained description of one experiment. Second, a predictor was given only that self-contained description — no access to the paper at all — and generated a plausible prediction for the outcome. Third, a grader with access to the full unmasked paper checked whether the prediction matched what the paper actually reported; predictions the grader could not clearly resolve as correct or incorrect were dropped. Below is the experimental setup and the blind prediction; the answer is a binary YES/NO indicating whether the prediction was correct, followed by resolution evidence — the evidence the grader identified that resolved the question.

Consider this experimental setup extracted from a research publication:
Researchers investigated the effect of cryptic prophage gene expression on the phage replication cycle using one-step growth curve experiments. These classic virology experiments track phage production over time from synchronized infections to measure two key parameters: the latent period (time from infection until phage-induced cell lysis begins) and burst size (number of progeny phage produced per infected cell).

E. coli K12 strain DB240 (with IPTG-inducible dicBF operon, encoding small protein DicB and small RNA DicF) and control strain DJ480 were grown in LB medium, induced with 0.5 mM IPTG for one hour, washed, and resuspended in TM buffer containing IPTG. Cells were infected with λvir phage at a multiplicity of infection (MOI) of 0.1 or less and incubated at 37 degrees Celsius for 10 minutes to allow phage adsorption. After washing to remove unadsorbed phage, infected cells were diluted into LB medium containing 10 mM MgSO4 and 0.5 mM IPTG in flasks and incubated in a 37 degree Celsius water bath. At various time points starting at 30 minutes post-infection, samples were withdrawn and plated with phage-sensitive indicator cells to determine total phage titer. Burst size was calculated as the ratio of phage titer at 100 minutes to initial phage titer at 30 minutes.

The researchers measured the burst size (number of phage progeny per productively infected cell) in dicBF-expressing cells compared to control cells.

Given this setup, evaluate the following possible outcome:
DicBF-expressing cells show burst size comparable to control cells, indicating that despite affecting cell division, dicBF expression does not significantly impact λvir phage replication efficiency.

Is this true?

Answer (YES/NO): NO